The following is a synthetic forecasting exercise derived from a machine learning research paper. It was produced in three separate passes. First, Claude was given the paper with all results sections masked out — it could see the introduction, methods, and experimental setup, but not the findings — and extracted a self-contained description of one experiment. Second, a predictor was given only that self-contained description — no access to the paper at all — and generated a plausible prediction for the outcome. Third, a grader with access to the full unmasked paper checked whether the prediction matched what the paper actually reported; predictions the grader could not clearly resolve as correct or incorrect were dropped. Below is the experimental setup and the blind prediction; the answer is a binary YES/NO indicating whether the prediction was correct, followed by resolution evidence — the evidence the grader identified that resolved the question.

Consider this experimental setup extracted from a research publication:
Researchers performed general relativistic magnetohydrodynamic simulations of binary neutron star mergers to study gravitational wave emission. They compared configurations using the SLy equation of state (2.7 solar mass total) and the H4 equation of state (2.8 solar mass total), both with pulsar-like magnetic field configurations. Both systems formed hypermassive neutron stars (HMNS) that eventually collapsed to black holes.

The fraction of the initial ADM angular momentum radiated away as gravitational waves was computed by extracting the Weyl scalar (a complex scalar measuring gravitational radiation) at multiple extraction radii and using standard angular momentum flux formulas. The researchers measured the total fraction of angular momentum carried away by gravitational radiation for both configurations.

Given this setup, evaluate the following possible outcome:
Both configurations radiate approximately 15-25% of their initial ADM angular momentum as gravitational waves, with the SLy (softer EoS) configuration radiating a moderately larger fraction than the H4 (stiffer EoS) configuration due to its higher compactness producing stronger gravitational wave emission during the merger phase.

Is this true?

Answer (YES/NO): NO